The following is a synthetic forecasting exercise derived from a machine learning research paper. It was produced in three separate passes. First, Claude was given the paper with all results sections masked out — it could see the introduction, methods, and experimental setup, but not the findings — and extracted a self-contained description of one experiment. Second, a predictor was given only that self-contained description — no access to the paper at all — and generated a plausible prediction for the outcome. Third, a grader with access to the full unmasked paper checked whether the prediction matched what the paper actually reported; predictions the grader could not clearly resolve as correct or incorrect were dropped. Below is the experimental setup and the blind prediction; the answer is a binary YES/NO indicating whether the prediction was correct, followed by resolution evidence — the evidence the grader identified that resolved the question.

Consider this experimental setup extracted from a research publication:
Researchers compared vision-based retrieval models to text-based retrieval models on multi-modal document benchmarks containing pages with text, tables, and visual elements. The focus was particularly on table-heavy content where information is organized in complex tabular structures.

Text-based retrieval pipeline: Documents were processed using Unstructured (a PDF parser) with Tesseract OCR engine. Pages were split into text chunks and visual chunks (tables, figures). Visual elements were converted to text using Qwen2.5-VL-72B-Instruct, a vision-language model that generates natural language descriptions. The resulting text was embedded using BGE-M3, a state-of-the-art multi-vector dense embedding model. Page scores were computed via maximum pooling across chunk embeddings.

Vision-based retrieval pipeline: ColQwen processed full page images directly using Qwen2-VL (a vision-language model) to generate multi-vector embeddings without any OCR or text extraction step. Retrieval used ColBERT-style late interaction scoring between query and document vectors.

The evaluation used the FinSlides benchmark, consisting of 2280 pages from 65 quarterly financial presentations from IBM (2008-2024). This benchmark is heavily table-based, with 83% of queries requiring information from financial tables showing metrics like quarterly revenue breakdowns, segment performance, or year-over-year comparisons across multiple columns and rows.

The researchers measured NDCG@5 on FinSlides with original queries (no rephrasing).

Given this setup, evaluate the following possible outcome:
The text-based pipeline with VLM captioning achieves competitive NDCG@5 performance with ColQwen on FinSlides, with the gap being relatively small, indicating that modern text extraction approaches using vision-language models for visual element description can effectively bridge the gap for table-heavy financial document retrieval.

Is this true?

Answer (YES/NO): NO